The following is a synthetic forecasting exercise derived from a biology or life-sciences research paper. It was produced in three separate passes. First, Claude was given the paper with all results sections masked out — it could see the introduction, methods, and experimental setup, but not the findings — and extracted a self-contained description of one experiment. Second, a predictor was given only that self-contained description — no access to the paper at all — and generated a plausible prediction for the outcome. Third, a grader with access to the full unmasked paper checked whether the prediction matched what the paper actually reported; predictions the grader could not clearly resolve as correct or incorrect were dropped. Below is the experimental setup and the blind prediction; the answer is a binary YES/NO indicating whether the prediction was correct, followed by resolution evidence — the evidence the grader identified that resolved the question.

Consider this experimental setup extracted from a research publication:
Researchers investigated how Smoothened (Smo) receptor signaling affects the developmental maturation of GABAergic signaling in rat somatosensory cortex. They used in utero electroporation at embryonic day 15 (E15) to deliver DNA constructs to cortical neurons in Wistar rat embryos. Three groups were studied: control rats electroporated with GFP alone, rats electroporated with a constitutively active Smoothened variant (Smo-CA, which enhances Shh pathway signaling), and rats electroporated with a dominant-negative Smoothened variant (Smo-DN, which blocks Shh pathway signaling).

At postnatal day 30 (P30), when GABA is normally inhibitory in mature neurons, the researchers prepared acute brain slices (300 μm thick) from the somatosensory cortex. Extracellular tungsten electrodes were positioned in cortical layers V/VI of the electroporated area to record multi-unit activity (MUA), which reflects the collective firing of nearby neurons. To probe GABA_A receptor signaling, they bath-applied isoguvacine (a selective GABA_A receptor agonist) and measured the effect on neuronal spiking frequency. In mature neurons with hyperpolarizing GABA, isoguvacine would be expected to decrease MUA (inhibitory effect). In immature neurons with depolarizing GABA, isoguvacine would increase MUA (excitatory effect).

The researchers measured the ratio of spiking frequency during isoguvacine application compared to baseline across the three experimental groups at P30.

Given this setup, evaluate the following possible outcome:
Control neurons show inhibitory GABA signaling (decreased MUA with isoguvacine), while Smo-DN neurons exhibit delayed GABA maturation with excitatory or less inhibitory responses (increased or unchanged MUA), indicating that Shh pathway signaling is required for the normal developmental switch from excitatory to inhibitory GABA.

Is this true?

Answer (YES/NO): YES